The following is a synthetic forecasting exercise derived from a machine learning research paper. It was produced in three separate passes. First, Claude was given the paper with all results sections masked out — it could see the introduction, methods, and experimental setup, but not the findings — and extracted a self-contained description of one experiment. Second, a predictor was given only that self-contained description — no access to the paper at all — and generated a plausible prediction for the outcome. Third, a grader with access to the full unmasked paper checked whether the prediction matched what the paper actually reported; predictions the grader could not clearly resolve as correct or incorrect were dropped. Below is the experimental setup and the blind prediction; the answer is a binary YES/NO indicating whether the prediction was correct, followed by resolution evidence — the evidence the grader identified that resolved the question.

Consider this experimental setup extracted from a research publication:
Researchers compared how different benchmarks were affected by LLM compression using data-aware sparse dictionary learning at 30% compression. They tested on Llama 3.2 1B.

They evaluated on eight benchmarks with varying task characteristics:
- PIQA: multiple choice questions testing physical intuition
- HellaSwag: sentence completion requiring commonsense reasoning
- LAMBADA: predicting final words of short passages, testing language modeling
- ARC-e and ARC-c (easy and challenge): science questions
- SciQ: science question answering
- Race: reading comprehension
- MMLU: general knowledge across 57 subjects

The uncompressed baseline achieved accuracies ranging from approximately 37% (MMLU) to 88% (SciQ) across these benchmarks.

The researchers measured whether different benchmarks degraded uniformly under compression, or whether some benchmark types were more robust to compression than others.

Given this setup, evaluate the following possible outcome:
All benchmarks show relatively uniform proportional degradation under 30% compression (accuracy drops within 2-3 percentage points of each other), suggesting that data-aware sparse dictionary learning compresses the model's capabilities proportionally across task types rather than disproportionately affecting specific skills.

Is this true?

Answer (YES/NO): NO